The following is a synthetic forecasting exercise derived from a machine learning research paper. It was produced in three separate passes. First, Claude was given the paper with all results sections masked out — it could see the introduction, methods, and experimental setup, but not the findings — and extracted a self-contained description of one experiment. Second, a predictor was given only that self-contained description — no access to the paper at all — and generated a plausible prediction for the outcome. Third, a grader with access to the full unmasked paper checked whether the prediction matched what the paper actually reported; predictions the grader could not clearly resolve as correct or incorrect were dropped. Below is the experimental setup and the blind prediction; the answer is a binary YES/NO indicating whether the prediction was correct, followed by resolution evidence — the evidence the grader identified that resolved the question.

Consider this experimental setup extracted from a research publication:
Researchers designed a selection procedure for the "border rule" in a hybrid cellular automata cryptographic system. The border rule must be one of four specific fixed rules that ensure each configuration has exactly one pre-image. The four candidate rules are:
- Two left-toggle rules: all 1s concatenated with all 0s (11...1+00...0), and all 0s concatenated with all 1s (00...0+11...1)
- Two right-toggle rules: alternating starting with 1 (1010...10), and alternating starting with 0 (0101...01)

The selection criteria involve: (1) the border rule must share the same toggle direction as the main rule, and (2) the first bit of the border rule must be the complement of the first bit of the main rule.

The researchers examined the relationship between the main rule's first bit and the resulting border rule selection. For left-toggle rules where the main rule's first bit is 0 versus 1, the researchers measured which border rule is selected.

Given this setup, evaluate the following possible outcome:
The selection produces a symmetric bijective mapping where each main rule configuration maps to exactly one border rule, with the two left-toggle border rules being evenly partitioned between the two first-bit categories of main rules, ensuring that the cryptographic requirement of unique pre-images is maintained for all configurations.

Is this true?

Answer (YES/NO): NO